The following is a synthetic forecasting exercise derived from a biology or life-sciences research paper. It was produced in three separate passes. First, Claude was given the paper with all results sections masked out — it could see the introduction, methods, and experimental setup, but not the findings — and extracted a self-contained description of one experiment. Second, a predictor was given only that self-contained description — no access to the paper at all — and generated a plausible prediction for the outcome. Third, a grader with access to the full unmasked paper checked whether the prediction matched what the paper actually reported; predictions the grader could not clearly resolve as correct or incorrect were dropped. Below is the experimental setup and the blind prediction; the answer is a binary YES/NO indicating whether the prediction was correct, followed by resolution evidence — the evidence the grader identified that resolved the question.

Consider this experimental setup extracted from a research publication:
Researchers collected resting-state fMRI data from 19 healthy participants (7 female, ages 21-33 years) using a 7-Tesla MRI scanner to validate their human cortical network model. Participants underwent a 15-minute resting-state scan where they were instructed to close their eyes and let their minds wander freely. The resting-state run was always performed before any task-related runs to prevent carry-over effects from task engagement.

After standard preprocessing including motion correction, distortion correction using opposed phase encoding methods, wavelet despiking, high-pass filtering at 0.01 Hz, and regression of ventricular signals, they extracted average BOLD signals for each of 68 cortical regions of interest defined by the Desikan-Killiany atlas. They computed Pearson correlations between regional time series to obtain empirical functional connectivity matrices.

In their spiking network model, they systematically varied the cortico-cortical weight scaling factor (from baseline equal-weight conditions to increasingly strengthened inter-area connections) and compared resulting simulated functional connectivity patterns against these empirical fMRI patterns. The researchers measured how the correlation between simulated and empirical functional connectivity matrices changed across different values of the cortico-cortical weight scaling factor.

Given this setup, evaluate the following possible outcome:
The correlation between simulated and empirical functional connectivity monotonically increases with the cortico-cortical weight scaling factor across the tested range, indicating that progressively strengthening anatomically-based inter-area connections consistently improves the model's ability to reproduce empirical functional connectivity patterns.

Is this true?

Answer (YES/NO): NO